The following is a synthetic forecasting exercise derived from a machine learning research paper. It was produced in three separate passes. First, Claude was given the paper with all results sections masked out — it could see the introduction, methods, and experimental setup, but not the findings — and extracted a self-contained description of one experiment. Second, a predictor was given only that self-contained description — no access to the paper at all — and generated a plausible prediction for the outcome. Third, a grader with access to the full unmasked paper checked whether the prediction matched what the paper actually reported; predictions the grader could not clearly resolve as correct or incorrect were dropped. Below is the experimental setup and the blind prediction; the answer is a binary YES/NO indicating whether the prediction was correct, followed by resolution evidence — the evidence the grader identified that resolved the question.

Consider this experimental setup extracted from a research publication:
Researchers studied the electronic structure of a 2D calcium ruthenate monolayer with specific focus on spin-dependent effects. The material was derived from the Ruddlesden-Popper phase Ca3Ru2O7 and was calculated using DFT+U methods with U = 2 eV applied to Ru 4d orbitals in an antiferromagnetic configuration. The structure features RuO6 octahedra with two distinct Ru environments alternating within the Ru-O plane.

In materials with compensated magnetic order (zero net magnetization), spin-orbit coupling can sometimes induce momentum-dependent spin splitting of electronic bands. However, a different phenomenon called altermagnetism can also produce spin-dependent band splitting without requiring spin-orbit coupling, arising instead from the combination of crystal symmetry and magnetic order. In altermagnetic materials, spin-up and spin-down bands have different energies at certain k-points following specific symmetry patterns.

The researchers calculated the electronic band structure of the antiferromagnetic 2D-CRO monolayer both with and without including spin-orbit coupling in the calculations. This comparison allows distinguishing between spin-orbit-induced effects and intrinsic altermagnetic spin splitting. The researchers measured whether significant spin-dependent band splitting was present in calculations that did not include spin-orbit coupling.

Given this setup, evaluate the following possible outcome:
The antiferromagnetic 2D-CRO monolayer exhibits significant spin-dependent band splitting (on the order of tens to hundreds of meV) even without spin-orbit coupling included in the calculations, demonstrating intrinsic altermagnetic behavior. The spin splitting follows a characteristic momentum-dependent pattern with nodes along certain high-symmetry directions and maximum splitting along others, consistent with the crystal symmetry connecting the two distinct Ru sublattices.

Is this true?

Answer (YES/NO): YES